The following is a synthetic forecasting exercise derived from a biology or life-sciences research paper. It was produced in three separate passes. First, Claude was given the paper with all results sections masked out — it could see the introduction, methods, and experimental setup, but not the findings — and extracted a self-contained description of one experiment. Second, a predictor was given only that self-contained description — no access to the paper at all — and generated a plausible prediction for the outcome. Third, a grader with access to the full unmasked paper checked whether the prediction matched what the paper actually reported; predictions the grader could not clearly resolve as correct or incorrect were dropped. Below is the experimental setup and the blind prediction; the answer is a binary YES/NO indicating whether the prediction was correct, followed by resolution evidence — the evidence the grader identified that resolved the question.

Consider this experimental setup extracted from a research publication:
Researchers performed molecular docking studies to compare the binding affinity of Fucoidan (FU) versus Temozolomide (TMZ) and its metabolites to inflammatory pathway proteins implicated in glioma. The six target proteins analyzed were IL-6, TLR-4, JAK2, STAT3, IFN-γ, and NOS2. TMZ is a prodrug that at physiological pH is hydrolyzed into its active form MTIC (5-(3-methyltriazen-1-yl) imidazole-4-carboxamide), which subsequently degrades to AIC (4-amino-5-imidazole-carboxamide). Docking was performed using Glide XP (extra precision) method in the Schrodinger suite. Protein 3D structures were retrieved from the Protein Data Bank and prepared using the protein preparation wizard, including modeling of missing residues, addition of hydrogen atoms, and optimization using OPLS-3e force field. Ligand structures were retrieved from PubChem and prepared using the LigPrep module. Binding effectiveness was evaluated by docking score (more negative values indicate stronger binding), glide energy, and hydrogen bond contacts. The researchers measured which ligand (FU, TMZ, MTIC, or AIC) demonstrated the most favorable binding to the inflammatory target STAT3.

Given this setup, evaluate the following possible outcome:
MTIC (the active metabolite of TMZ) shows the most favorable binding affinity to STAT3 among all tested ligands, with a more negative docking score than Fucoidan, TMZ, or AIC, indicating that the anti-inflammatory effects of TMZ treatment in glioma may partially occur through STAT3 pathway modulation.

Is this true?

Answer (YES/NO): YES